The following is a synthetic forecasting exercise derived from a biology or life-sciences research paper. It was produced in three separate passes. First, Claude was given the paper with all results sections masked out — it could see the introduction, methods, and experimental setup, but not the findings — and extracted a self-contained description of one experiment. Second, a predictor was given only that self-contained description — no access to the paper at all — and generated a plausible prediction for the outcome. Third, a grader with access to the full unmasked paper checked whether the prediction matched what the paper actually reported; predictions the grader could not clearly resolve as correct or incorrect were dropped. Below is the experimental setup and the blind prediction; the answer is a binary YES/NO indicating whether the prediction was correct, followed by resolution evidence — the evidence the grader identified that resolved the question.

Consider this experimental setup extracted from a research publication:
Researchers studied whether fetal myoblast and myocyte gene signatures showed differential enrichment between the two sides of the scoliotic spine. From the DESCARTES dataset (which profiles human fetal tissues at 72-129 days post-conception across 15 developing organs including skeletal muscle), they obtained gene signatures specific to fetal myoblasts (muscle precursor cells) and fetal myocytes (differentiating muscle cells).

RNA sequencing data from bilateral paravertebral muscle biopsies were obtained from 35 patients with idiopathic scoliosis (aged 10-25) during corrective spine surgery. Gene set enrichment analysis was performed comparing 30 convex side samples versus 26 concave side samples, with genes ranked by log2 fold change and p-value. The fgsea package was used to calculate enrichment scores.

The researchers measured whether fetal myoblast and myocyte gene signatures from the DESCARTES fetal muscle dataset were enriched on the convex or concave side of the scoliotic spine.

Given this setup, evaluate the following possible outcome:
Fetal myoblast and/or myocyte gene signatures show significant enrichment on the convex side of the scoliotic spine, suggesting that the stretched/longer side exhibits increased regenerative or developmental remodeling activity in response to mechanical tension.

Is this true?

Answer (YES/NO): YES